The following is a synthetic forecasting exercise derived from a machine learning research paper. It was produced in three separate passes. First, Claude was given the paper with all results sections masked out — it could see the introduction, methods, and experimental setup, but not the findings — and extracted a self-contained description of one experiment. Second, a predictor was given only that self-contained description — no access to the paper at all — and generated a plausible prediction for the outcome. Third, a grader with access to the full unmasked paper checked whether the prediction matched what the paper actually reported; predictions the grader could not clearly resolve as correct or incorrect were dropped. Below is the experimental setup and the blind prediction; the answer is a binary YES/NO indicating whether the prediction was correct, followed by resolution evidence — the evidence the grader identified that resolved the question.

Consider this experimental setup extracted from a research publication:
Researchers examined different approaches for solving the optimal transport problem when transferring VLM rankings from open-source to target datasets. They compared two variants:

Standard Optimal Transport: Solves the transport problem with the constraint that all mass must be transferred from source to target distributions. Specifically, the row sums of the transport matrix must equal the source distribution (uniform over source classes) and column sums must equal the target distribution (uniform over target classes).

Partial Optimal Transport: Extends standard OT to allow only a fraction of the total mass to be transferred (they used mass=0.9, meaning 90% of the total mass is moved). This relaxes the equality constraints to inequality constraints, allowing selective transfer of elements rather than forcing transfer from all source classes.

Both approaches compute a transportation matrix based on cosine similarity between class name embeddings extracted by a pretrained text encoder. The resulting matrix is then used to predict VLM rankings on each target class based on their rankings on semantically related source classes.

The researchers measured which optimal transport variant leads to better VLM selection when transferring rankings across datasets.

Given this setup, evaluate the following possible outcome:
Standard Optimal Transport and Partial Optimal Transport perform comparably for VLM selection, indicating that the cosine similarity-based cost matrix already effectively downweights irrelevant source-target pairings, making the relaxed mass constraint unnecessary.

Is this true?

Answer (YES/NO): NO